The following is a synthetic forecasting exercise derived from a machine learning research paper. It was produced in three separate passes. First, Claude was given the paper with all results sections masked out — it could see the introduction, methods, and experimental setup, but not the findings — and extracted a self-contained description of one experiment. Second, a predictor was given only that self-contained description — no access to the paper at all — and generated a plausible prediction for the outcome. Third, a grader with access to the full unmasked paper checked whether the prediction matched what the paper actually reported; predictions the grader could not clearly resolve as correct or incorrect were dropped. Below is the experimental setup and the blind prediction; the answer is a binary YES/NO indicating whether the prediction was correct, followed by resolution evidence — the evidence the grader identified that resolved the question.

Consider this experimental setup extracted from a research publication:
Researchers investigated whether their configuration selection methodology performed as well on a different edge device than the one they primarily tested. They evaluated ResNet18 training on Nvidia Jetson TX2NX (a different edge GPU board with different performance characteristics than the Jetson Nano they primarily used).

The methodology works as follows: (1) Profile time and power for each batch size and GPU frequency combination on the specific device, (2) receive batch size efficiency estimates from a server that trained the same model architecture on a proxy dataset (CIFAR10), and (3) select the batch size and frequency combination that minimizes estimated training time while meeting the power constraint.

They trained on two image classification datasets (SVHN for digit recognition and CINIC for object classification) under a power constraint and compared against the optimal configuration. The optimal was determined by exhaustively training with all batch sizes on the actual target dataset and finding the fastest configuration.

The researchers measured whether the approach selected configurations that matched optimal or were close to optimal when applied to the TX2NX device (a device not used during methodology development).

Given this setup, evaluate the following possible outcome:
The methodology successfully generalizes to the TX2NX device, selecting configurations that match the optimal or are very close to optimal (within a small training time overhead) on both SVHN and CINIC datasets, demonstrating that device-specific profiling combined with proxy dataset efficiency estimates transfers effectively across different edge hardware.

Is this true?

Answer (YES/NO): YES